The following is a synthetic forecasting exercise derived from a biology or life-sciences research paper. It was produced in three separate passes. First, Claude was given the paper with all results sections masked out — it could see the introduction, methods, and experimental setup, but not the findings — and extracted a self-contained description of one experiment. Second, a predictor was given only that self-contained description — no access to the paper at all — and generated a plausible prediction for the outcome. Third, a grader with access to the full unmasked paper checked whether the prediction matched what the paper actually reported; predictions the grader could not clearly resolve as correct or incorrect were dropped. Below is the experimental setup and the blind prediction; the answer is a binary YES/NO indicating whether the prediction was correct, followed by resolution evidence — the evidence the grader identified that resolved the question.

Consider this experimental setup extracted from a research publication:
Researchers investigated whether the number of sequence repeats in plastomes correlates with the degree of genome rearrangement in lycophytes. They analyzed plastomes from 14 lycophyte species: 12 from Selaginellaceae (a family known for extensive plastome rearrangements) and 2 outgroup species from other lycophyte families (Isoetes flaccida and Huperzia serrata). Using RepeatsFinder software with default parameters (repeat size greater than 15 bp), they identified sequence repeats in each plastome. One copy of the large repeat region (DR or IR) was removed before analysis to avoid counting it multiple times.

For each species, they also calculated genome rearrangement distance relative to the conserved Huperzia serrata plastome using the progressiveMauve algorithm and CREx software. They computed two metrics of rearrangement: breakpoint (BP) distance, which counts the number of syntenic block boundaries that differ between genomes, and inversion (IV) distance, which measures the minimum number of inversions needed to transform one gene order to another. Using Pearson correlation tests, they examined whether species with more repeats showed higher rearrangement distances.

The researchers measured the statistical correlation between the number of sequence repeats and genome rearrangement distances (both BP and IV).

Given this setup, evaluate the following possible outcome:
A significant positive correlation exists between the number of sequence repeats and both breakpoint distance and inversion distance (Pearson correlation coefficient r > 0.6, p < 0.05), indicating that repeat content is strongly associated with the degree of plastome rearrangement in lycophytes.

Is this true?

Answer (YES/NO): YES